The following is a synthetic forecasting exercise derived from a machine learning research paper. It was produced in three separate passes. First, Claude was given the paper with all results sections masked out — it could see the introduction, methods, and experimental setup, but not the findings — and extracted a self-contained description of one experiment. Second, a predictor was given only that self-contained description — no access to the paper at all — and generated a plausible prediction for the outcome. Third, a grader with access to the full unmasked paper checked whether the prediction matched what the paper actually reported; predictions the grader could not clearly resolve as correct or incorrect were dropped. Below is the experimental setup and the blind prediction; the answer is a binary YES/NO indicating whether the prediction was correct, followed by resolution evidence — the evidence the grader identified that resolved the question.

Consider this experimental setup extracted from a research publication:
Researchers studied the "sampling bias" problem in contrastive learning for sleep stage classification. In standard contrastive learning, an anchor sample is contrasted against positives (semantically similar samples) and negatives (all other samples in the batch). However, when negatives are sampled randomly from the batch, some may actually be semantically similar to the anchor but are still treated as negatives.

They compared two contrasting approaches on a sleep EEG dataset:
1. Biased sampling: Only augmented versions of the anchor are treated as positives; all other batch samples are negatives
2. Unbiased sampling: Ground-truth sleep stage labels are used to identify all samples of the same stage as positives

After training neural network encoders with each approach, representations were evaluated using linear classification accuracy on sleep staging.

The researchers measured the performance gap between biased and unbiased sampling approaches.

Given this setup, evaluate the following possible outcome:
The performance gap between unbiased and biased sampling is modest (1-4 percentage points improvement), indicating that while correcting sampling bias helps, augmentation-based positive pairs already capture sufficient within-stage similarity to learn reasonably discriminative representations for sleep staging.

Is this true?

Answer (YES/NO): NO